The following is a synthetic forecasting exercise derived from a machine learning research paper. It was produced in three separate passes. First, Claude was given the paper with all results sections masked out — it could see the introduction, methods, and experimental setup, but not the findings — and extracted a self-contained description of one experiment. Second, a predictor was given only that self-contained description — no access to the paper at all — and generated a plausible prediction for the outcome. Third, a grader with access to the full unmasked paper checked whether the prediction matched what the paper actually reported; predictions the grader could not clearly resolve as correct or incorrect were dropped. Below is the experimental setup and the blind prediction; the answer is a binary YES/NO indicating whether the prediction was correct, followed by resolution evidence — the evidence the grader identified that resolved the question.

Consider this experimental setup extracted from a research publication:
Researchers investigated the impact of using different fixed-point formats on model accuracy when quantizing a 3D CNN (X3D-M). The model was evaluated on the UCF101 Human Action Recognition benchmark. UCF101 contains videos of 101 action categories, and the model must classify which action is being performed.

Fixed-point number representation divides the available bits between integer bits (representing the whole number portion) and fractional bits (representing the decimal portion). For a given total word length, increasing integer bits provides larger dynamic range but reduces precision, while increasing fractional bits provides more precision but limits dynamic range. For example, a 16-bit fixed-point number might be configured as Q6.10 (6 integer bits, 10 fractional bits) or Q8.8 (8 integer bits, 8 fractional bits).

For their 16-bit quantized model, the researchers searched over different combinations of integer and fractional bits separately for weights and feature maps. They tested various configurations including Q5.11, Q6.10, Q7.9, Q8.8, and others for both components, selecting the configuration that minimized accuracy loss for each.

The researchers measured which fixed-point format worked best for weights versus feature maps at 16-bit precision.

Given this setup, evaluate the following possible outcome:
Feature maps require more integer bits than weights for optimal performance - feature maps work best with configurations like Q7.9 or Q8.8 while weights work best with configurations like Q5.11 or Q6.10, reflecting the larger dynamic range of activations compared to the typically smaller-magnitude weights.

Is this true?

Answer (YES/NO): YES